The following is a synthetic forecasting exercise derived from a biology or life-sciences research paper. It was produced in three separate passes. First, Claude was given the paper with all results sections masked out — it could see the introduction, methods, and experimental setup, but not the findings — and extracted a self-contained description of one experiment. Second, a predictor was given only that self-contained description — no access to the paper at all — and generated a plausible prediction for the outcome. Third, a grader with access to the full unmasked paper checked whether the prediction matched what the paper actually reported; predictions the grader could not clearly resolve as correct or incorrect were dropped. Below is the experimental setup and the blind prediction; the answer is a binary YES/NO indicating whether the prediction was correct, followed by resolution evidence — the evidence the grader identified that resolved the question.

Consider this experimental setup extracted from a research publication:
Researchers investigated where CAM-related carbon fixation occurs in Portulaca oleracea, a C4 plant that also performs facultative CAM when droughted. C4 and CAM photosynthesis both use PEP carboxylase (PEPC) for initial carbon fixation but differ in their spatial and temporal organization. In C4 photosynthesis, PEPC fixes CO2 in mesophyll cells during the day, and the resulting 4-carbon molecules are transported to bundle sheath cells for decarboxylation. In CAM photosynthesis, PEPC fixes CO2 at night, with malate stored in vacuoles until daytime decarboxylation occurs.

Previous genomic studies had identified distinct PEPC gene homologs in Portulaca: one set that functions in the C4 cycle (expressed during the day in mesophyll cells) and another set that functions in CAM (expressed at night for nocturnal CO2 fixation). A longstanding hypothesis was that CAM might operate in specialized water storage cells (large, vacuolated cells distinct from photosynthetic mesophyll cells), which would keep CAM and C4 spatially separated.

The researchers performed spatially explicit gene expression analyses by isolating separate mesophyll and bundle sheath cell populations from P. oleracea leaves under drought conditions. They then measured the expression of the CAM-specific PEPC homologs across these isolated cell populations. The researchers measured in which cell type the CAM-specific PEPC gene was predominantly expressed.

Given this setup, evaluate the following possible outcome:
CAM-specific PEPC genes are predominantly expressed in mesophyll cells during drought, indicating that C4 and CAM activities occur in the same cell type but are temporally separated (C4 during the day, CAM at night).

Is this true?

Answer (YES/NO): YES